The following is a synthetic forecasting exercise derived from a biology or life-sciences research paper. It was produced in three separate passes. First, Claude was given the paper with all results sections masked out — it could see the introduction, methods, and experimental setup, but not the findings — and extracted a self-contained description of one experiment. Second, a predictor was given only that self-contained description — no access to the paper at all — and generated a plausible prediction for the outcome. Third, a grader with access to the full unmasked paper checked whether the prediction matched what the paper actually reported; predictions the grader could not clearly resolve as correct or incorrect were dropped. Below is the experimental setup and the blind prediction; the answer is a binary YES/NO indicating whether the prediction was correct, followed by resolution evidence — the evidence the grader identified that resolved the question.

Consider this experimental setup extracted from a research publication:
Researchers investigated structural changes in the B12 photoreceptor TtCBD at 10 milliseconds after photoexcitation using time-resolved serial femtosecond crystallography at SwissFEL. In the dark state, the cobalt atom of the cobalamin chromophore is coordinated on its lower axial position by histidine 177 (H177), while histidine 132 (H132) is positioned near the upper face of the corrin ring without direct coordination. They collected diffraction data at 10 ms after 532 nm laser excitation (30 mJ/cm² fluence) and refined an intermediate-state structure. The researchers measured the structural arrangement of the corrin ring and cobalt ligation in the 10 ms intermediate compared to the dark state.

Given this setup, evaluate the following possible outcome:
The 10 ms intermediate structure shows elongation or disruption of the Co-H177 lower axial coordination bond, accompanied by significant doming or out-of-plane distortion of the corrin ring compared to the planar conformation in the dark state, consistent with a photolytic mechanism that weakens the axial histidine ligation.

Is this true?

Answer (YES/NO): NO